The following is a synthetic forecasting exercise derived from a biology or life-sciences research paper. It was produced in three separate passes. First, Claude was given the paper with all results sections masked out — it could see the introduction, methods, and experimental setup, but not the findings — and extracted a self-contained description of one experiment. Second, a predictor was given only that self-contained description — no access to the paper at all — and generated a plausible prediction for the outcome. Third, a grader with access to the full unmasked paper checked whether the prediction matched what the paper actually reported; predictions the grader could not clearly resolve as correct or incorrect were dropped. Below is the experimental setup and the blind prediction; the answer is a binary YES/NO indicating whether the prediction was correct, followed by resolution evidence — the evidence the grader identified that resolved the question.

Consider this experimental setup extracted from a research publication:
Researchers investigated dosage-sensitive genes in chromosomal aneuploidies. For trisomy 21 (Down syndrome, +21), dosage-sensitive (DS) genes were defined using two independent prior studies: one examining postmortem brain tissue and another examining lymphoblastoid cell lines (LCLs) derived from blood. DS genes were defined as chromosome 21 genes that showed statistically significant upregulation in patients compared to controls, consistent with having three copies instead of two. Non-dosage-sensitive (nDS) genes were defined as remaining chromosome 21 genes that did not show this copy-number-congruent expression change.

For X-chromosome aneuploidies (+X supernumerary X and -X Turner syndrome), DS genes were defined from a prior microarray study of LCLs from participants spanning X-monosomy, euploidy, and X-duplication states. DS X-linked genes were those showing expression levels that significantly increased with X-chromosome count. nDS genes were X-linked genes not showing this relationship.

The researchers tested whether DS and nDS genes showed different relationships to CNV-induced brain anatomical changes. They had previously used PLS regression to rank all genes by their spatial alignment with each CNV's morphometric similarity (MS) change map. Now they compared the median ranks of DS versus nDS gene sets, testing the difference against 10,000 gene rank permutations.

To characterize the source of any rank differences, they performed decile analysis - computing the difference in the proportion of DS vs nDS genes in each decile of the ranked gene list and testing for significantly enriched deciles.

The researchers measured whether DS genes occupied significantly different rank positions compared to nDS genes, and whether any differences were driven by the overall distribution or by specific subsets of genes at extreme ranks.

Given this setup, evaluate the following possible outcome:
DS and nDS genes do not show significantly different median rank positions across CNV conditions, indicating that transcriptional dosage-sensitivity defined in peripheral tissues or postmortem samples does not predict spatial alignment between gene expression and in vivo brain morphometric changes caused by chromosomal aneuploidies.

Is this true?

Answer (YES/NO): NO